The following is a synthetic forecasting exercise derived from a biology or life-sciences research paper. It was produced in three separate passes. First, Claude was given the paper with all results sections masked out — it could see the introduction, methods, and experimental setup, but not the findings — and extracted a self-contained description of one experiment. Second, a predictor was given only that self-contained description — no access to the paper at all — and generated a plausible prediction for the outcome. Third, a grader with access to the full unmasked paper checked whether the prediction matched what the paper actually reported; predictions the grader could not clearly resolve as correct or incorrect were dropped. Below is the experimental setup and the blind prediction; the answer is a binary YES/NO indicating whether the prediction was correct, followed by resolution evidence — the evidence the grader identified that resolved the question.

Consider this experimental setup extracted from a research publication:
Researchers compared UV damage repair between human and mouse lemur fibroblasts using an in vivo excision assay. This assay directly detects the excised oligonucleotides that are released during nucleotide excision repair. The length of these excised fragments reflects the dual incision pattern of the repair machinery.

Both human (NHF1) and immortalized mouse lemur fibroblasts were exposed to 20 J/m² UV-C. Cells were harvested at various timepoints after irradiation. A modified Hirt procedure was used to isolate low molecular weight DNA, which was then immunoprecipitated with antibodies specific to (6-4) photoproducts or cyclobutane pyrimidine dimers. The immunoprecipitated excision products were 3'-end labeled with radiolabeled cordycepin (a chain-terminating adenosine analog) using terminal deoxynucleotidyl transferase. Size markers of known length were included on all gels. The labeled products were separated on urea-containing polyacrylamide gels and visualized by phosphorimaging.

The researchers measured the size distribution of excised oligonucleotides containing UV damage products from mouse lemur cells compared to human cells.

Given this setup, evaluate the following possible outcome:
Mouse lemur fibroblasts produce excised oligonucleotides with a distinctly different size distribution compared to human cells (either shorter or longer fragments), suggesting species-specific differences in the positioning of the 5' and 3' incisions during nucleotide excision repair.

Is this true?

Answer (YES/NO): NO